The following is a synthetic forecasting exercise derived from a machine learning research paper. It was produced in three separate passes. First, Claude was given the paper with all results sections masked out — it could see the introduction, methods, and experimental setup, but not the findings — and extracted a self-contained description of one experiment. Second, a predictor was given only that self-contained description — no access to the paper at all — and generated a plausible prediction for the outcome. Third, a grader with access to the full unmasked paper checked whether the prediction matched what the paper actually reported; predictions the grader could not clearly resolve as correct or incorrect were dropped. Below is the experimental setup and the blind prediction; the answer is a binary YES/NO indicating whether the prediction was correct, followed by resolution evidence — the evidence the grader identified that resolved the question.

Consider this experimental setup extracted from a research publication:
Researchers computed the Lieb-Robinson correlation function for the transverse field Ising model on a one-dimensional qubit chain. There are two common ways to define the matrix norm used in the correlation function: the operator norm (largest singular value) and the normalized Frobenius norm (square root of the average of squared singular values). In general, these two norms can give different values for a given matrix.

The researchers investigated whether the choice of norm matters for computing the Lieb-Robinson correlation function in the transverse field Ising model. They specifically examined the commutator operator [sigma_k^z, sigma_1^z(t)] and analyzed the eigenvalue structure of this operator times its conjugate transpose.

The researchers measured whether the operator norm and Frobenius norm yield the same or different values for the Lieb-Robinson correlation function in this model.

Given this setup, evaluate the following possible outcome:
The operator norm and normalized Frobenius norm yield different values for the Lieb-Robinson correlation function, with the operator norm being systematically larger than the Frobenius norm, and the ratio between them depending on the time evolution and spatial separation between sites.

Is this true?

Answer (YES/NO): NO